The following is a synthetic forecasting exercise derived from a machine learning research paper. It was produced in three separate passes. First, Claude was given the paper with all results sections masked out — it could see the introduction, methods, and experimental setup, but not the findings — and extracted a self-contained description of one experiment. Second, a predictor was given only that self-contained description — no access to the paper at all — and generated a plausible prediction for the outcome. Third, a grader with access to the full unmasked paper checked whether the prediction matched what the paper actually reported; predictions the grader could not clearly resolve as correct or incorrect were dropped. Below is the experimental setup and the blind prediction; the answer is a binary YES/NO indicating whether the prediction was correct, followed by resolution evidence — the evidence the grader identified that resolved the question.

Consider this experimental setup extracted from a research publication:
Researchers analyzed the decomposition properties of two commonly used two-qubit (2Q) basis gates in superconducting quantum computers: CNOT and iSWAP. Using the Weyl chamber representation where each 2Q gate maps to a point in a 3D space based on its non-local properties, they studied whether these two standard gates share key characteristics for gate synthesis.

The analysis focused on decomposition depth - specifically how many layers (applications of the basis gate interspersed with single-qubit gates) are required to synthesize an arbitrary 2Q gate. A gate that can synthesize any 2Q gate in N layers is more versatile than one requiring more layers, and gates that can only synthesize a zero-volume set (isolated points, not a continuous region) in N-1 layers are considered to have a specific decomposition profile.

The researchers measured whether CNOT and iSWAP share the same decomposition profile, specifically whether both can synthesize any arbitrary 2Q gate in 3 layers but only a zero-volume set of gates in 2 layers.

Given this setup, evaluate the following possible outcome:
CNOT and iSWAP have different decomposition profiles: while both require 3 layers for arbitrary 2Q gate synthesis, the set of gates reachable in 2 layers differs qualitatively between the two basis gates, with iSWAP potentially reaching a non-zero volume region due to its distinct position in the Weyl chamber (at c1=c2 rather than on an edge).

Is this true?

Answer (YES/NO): NO